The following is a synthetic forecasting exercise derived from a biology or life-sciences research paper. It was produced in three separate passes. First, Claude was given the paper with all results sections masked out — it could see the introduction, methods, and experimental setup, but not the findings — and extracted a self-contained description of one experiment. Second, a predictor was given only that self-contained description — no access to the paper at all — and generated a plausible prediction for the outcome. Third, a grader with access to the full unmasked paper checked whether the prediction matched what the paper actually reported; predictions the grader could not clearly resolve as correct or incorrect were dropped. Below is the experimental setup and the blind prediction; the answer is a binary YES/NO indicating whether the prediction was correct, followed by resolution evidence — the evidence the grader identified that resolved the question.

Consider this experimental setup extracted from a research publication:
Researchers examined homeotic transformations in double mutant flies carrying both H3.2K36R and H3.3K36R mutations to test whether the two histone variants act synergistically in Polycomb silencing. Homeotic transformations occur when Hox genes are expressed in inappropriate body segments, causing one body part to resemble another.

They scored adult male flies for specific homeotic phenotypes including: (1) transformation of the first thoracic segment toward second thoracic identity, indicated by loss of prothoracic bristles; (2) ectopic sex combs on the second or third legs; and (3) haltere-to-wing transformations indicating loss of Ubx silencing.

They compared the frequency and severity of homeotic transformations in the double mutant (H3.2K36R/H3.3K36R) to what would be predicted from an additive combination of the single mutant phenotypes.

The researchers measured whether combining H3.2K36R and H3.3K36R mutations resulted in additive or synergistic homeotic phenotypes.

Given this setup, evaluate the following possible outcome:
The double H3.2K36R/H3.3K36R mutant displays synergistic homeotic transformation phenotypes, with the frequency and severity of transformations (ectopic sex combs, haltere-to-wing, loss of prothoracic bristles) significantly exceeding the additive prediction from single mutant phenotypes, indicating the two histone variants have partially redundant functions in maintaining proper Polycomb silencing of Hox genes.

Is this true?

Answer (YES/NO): YES